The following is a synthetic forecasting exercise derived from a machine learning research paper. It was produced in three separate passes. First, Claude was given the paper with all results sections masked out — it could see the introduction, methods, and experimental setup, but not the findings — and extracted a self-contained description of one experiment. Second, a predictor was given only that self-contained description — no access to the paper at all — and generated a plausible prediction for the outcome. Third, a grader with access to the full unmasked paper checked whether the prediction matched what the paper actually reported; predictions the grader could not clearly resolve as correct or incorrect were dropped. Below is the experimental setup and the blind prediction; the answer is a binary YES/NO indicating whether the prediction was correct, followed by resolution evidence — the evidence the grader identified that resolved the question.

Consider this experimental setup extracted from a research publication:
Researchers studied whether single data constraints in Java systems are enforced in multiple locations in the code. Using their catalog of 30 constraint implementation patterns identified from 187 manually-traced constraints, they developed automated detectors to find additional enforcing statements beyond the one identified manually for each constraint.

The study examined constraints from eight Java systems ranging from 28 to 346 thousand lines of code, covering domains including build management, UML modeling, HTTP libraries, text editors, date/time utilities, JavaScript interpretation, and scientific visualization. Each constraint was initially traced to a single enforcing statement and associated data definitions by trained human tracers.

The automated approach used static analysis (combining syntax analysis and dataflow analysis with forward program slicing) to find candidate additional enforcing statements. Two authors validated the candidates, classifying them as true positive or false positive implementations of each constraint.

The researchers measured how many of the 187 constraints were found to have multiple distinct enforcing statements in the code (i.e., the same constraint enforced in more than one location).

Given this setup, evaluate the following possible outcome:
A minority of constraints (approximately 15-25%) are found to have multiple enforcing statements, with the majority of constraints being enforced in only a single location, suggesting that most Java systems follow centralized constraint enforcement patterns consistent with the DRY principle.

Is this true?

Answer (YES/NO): NO